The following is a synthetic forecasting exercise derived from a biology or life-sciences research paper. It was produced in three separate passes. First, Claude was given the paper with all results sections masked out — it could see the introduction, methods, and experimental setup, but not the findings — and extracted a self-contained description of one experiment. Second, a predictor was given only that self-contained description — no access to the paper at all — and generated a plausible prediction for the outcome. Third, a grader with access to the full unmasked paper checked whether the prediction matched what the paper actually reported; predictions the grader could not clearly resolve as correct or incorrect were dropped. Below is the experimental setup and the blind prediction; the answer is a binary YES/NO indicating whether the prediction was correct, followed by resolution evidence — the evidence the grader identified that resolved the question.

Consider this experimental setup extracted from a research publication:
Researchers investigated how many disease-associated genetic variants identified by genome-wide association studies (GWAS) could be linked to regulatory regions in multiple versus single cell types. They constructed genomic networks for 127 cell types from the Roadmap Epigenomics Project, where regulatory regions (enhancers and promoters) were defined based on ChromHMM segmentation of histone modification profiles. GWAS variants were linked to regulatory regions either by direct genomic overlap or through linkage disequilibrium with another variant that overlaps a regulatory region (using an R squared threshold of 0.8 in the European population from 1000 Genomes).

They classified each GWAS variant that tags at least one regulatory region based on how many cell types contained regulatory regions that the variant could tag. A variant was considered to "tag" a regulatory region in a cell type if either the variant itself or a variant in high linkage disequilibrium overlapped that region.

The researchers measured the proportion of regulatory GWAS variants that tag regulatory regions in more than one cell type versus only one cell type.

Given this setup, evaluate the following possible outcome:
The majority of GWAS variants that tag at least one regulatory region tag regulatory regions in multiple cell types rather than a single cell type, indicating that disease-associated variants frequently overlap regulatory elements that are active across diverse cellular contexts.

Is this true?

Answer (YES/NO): YES